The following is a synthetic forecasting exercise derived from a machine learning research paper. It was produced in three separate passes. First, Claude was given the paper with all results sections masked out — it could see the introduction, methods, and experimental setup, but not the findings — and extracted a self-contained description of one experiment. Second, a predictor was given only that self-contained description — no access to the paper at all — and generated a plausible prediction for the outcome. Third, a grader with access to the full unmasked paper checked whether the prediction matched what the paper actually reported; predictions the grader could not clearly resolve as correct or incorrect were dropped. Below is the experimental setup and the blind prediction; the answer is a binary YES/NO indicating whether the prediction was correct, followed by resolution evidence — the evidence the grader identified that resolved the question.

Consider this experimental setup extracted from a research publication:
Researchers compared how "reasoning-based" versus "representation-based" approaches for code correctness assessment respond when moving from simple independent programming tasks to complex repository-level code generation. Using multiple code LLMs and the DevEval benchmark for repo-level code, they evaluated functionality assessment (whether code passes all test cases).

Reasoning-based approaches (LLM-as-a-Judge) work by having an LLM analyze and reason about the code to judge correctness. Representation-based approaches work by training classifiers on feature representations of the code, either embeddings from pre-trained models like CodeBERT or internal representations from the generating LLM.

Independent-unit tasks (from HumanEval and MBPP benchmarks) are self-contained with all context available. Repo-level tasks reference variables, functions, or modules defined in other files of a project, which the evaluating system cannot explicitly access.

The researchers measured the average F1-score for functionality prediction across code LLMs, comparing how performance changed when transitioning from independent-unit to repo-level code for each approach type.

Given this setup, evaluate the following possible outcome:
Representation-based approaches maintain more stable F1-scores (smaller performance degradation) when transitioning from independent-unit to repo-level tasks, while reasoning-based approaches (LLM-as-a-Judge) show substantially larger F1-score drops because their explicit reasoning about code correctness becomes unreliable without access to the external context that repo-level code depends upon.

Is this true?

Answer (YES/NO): NO